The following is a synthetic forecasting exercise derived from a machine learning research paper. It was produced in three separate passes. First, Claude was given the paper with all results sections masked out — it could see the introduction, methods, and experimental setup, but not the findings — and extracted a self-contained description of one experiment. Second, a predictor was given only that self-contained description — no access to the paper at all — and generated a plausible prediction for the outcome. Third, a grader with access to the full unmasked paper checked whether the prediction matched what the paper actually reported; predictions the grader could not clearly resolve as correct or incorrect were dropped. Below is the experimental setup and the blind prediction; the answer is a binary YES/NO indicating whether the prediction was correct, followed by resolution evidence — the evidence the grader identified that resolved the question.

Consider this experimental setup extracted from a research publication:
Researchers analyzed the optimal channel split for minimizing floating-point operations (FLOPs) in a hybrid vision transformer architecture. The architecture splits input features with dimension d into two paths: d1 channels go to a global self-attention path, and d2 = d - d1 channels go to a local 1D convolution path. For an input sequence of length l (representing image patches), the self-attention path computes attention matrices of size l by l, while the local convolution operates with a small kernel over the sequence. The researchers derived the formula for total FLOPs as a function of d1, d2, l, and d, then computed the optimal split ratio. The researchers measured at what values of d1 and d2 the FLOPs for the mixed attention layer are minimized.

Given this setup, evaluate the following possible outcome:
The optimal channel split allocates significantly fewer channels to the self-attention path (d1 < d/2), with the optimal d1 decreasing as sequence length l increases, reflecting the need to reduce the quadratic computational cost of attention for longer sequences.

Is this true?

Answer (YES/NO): NO